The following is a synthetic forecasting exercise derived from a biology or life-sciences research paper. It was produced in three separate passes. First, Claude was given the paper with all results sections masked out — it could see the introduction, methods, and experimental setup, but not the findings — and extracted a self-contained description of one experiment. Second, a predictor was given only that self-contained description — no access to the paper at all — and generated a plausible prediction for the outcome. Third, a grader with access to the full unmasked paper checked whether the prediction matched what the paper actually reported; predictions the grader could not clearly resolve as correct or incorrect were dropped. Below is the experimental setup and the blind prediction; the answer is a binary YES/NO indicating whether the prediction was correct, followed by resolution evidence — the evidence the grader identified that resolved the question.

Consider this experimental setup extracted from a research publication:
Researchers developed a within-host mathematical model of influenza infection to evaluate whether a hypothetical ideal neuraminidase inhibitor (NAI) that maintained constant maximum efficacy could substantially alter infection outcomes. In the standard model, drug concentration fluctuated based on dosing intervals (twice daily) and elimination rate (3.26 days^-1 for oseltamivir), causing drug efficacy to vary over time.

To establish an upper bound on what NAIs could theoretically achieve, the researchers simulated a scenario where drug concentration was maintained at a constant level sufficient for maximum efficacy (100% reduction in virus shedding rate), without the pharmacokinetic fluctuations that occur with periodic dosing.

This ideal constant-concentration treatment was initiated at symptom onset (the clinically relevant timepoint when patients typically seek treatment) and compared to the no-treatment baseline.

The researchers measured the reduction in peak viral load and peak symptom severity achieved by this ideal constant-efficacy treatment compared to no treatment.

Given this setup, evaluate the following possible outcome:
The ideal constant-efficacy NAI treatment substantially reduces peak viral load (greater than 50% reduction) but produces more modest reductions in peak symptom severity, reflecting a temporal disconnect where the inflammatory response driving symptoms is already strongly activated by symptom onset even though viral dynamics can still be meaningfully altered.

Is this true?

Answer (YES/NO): NO